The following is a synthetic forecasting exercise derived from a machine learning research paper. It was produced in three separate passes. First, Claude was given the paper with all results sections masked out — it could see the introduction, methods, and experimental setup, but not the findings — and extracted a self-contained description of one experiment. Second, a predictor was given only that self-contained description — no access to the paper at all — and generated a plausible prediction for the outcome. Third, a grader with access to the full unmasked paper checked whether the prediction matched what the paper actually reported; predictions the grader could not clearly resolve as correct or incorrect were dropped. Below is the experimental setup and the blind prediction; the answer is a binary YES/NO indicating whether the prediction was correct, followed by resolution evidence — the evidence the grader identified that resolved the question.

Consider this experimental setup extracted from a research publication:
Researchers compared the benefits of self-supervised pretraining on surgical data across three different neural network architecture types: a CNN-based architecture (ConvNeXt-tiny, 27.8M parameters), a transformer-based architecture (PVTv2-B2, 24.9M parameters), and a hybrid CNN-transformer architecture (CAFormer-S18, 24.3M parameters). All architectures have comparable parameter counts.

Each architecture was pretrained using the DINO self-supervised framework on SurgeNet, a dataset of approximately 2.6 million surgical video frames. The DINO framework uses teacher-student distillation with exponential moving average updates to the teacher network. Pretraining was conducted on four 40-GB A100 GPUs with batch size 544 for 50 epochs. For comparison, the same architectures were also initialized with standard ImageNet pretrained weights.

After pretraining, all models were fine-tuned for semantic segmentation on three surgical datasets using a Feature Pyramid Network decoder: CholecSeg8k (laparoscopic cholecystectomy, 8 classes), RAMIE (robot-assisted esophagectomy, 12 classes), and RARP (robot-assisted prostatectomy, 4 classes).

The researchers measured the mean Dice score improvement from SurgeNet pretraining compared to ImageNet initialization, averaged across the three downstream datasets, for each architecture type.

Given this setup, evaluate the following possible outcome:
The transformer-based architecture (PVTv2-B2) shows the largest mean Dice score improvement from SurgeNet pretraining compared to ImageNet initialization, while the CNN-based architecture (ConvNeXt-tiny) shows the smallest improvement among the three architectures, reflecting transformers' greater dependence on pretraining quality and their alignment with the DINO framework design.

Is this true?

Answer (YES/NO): NO